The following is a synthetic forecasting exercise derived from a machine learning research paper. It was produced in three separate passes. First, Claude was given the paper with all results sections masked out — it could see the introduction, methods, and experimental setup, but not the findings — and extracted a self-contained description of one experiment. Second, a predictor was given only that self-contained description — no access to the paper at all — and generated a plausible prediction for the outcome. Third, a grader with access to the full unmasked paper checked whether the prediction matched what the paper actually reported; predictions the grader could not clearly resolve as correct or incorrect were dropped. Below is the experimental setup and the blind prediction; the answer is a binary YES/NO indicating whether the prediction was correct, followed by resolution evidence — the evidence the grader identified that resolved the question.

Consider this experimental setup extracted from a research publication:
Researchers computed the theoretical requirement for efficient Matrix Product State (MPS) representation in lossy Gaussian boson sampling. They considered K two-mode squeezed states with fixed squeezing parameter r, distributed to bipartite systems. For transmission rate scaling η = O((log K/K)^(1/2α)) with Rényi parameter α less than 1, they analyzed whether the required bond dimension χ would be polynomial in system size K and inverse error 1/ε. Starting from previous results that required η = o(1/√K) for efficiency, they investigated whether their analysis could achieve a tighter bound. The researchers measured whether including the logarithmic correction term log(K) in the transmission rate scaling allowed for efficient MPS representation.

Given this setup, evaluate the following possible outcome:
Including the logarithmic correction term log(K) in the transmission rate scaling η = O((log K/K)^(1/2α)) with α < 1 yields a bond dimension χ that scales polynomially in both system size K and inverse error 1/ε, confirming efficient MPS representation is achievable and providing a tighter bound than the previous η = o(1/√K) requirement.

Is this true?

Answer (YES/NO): YES